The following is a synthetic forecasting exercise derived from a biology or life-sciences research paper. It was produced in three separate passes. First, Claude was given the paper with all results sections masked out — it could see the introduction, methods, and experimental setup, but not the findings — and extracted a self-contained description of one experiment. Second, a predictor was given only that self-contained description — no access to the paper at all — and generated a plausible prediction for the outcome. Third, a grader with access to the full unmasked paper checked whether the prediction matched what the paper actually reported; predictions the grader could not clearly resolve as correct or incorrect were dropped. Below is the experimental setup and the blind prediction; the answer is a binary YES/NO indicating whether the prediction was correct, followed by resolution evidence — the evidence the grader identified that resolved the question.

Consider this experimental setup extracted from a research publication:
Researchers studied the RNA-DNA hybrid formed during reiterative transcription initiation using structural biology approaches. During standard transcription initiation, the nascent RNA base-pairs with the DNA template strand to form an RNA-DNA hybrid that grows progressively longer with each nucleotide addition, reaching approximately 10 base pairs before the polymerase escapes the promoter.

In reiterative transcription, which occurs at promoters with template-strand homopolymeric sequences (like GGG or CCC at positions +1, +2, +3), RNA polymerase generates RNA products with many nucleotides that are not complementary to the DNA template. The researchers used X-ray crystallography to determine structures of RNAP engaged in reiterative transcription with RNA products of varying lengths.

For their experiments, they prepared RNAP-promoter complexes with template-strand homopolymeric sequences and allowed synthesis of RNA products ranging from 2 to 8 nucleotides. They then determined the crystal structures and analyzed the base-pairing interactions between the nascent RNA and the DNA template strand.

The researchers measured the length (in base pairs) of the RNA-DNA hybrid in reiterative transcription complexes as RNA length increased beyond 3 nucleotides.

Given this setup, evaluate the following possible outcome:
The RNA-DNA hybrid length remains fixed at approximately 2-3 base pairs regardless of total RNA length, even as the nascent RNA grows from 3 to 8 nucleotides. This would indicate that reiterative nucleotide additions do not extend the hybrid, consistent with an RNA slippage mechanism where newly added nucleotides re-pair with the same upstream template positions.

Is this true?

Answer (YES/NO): YES